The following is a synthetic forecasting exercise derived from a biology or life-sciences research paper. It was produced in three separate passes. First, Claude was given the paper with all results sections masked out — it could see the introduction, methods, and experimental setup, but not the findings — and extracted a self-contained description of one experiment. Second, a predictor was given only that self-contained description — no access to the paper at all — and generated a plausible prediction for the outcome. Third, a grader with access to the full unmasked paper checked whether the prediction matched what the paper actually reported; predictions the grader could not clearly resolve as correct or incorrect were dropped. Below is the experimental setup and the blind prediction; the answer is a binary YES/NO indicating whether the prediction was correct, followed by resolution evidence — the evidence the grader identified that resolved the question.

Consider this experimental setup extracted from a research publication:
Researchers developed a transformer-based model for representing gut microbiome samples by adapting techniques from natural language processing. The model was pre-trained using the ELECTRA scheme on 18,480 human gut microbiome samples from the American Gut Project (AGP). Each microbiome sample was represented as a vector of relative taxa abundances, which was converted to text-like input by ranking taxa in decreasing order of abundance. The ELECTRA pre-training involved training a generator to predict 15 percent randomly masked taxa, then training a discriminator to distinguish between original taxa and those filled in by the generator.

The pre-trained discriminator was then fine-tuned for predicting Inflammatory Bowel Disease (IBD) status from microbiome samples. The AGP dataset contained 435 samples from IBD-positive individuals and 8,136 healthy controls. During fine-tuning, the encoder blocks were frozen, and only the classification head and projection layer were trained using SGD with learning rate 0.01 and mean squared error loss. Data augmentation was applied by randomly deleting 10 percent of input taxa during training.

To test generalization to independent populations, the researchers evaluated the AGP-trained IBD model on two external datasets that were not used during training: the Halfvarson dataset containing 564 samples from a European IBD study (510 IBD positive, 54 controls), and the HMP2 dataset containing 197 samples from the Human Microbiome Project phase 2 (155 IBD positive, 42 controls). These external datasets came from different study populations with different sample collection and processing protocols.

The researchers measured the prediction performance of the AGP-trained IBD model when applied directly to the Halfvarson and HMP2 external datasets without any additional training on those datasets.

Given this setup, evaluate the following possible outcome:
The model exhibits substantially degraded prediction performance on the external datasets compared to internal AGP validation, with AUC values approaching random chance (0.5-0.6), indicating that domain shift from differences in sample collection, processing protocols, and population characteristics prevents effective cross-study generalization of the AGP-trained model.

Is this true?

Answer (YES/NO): NO